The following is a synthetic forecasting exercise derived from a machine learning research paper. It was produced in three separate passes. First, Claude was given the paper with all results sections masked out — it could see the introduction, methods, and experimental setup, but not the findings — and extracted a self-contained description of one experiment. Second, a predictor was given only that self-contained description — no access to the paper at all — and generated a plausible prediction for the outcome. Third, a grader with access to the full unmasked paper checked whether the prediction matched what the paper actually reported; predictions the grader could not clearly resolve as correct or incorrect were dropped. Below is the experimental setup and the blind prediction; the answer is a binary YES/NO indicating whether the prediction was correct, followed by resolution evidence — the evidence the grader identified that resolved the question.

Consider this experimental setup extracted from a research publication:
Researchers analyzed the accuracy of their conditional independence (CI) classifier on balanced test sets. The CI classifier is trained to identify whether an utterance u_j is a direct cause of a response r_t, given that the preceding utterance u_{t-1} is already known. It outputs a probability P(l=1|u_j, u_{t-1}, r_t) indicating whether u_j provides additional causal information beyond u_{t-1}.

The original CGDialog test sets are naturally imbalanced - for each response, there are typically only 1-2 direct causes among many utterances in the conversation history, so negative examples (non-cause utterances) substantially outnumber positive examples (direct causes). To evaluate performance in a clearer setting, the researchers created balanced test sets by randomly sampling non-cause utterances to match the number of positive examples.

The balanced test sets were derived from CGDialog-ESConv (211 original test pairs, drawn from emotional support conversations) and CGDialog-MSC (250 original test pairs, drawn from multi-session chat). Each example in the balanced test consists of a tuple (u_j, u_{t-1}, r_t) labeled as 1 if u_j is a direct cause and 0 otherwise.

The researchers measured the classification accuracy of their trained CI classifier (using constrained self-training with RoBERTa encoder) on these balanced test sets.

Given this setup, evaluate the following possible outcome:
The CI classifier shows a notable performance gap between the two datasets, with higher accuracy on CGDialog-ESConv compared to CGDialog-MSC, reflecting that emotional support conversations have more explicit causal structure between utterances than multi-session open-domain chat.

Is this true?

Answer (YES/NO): NO